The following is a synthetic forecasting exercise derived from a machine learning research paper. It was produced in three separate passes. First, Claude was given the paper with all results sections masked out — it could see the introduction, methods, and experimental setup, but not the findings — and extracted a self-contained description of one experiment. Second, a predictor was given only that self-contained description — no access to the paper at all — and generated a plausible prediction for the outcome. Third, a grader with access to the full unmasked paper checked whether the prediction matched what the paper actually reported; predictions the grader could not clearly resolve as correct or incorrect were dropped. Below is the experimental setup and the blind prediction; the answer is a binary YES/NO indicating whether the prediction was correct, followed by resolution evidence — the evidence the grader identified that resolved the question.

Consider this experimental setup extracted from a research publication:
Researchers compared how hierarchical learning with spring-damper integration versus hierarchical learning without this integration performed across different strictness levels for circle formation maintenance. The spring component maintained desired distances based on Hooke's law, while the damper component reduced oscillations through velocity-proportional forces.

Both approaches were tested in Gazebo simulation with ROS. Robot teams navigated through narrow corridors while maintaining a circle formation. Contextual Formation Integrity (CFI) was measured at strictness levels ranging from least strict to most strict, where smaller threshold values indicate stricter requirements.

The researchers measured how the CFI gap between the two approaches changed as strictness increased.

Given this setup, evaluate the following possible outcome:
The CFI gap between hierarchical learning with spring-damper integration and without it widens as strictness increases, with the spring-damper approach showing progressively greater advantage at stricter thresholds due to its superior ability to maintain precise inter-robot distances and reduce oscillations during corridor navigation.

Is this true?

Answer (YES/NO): NO